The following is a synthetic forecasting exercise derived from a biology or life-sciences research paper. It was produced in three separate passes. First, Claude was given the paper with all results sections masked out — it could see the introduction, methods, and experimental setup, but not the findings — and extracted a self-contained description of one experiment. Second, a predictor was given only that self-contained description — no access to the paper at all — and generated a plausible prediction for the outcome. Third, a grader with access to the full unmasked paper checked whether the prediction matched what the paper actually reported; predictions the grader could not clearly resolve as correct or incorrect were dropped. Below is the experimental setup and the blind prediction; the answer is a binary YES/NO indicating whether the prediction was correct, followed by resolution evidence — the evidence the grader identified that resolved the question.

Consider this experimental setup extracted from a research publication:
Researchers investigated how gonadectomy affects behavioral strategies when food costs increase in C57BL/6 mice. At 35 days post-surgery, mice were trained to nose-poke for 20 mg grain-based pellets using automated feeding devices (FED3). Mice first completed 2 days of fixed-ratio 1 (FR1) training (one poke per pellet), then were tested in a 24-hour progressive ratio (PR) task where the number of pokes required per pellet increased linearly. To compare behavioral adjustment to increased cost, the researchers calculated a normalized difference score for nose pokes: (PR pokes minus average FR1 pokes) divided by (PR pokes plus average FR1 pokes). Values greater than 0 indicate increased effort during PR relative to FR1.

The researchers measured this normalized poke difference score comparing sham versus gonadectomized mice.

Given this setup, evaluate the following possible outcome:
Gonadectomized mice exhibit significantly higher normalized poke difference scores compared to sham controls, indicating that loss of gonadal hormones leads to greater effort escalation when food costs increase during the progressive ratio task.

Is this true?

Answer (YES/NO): NO